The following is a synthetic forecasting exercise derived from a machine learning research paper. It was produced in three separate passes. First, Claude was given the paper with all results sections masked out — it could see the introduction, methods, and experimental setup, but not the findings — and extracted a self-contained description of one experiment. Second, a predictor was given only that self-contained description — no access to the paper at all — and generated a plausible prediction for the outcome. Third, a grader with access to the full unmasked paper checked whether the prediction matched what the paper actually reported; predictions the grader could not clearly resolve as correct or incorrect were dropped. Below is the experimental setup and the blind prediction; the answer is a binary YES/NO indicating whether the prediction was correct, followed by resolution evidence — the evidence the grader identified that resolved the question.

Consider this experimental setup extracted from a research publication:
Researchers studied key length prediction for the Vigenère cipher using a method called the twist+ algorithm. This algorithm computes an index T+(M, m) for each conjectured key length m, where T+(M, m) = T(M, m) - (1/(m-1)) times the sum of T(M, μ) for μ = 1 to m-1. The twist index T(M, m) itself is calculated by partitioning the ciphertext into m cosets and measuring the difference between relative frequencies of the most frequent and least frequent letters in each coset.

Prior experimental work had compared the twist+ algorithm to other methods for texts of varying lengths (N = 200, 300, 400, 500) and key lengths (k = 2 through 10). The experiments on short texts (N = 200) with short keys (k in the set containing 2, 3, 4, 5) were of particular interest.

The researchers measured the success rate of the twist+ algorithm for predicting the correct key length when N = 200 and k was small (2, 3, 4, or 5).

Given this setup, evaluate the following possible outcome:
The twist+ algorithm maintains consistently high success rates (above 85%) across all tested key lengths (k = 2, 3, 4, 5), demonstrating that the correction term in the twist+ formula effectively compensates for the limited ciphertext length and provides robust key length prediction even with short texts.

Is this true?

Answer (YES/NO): NO